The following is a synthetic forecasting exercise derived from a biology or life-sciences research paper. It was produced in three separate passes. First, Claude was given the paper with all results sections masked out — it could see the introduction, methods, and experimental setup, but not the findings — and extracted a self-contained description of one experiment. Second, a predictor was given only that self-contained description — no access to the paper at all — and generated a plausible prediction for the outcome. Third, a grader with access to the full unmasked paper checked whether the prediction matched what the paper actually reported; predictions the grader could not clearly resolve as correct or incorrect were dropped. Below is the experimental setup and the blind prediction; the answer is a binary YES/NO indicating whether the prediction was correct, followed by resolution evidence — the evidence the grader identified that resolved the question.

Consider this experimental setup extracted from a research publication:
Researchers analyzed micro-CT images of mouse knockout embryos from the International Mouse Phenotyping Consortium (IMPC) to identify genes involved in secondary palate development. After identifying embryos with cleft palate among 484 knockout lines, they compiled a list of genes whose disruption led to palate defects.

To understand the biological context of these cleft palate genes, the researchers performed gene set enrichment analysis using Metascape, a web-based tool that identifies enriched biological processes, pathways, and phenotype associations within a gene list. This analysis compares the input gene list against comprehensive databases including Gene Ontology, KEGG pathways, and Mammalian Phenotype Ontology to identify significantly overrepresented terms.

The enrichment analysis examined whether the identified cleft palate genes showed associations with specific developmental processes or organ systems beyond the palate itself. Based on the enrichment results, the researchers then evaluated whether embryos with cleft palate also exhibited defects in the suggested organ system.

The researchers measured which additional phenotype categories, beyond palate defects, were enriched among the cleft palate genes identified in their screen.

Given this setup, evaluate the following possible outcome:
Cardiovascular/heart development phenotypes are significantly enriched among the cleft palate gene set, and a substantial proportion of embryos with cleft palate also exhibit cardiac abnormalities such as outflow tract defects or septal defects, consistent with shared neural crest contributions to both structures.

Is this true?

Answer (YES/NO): NO